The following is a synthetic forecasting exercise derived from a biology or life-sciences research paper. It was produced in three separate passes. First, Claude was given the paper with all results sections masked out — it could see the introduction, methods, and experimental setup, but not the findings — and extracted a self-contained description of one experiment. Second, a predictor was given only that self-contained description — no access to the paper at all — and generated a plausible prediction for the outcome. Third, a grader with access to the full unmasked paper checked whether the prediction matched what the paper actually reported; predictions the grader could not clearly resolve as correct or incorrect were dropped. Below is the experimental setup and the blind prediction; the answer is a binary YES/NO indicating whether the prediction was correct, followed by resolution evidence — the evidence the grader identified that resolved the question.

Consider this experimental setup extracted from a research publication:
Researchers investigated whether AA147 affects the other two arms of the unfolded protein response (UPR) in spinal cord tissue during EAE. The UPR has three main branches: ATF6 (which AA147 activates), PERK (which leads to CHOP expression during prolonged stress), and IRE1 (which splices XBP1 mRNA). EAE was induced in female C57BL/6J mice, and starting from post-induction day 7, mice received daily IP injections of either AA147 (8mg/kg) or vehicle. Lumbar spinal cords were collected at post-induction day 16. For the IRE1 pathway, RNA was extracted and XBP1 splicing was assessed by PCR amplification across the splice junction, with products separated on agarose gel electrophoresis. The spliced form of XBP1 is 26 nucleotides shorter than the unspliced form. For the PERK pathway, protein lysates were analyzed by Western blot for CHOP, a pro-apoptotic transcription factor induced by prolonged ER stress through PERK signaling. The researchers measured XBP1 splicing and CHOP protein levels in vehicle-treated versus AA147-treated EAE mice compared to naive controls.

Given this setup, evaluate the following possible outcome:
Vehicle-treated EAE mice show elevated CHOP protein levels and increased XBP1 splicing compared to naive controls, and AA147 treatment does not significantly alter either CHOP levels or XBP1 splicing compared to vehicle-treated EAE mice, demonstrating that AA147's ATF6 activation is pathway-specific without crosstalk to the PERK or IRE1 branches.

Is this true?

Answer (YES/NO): NO